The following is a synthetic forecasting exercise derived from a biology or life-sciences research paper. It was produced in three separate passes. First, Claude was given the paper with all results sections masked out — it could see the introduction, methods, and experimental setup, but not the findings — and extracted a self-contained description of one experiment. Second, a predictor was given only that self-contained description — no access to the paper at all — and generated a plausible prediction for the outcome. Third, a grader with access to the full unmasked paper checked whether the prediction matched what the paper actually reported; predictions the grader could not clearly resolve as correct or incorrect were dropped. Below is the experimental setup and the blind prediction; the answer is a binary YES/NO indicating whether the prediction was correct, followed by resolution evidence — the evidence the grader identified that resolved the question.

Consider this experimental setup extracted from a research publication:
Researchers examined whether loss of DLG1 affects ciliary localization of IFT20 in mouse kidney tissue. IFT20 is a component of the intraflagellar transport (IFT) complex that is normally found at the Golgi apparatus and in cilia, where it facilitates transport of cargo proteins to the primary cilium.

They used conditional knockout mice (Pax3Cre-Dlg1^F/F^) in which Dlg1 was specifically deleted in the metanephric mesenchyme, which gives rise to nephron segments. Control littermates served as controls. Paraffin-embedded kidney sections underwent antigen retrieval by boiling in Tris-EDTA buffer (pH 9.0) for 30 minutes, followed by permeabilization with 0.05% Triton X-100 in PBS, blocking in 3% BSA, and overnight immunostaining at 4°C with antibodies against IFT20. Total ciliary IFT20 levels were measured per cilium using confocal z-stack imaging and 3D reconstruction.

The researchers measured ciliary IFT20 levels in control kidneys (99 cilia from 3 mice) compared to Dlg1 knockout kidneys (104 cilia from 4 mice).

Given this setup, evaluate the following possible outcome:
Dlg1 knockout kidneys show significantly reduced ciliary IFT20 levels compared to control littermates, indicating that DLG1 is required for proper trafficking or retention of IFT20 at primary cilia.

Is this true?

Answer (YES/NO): YES